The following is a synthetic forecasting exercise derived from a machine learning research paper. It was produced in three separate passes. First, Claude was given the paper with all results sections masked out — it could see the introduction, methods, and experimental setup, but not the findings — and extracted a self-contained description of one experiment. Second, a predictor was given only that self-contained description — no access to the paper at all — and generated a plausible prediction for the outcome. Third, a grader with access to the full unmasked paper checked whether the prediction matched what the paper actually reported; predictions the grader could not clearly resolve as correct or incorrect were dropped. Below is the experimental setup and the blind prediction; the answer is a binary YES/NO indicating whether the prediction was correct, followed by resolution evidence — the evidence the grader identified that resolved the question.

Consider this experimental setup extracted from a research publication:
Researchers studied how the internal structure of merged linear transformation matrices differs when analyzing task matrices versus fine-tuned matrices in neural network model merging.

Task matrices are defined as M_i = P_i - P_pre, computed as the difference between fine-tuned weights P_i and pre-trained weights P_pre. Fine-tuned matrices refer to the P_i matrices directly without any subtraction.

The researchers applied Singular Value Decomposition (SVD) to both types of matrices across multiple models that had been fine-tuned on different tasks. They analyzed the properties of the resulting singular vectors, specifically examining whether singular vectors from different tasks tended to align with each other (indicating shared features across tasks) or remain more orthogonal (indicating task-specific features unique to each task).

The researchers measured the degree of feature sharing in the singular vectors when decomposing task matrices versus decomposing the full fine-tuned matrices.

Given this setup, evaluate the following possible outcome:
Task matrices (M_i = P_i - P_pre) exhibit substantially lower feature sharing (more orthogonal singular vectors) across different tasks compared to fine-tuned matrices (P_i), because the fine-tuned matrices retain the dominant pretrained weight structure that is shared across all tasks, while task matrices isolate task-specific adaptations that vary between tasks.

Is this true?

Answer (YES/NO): YES